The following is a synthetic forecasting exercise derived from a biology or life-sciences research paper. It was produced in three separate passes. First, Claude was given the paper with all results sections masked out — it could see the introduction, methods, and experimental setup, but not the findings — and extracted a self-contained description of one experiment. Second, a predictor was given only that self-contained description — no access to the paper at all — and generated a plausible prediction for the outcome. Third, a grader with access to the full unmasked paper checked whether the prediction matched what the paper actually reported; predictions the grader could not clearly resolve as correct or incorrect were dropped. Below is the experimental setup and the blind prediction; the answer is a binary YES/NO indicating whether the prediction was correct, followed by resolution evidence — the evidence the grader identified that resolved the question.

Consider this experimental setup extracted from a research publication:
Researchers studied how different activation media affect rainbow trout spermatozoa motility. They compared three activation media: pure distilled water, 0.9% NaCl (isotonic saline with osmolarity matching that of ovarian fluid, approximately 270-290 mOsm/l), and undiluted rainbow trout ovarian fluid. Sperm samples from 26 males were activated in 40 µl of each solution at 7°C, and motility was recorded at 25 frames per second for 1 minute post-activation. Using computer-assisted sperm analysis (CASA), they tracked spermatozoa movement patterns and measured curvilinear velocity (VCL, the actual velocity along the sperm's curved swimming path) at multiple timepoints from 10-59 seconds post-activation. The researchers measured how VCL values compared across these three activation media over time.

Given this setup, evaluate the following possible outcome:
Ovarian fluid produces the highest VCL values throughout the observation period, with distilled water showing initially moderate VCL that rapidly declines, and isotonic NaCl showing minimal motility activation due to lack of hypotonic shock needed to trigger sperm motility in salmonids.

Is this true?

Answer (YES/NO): NO